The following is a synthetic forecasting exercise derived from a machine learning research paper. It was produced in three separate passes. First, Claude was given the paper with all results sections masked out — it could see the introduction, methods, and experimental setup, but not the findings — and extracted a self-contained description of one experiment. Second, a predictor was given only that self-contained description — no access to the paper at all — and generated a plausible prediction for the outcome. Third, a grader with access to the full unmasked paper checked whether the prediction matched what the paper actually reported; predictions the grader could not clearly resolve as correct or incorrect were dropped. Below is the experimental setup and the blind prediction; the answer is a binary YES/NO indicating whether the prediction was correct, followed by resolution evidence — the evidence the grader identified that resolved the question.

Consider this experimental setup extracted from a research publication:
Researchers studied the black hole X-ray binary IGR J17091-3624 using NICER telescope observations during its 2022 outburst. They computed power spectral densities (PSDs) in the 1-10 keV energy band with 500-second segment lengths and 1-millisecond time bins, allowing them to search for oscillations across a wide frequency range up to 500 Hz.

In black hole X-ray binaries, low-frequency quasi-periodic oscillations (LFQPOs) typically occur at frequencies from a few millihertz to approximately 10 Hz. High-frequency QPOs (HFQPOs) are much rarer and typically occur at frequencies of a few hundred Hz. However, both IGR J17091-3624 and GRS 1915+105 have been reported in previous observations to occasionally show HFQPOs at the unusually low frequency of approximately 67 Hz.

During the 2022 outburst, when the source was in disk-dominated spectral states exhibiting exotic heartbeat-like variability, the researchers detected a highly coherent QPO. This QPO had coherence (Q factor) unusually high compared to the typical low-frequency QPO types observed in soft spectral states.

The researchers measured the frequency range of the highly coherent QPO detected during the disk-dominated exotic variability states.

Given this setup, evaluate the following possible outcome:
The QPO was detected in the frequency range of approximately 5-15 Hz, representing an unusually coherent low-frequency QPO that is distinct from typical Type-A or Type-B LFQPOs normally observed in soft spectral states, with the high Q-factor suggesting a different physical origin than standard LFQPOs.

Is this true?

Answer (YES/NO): YES